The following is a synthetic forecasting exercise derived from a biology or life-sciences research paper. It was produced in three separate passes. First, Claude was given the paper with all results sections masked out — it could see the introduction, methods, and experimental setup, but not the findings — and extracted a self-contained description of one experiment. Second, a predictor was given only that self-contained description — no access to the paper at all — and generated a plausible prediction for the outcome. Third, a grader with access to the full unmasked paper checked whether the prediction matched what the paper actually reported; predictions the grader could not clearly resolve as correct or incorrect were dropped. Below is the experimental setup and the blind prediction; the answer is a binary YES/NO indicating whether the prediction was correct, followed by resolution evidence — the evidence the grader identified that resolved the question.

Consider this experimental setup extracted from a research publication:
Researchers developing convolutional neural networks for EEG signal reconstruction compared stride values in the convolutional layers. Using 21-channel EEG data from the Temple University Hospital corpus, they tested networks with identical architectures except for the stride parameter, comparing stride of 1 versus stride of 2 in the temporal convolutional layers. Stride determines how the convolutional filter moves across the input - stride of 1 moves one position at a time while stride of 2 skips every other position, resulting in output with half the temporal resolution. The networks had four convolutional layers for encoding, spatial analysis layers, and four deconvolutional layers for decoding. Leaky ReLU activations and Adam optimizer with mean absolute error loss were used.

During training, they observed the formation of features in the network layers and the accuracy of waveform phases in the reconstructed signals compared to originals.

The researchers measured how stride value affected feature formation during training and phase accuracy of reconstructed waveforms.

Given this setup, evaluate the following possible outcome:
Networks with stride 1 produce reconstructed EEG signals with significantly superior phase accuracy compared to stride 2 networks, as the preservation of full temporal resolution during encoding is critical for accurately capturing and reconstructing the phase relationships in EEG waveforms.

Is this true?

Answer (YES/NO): NO